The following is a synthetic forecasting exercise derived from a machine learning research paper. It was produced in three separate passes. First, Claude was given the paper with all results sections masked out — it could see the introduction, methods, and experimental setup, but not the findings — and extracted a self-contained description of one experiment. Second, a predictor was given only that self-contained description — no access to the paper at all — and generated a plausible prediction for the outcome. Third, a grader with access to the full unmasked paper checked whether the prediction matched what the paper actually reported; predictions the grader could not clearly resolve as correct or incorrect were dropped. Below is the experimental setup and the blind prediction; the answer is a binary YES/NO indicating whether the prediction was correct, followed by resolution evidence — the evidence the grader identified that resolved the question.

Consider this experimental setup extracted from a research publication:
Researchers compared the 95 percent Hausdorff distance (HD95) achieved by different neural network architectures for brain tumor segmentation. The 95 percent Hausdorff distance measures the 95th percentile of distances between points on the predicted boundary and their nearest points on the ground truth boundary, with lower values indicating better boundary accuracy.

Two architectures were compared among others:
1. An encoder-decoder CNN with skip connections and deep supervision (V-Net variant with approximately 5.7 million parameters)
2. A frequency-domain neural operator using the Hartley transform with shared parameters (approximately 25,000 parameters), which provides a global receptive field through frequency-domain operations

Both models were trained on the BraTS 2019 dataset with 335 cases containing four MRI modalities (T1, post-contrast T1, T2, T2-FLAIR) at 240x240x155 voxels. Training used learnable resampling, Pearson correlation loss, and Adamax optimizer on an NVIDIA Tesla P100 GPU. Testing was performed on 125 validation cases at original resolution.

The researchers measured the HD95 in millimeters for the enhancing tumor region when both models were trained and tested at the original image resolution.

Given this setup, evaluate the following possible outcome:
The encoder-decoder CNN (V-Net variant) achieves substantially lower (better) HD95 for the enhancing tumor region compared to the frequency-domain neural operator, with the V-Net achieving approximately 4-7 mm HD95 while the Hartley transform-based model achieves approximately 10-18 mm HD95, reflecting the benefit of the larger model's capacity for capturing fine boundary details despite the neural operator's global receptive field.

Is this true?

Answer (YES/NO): NO